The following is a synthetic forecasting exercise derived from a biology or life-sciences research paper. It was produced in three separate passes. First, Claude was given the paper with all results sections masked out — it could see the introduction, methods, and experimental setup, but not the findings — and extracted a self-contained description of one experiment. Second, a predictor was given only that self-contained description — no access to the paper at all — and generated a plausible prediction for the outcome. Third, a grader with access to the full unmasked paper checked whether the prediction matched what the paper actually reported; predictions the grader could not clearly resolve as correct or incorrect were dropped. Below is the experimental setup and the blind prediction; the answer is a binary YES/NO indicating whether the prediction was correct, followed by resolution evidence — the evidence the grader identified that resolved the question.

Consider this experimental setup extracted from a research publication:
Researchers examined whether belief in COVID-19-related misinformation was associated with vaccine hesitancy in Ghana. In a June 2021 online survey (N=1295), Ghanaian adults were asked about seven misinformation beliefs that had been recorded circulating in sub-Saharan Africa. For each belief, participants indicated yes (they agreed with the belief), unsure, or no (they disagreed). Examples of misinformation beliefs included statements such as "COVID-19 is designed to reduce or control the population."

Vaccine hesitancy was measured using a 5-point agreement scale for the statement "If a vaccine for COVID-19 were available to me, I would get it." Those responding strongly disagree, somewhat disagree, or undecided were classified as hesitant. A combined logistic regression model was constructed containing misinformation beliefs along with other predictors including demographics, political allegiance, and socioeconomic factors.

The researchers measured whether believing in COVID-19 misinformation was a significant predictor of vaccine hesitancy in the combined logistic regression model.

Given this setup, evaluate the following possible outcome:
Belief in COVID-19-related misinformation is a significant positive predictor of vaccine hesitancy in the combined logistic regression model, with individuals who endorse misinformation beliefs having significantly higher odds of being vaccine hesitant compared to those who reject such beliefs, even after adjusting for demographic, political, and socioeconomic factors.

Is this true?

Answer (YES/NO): NO